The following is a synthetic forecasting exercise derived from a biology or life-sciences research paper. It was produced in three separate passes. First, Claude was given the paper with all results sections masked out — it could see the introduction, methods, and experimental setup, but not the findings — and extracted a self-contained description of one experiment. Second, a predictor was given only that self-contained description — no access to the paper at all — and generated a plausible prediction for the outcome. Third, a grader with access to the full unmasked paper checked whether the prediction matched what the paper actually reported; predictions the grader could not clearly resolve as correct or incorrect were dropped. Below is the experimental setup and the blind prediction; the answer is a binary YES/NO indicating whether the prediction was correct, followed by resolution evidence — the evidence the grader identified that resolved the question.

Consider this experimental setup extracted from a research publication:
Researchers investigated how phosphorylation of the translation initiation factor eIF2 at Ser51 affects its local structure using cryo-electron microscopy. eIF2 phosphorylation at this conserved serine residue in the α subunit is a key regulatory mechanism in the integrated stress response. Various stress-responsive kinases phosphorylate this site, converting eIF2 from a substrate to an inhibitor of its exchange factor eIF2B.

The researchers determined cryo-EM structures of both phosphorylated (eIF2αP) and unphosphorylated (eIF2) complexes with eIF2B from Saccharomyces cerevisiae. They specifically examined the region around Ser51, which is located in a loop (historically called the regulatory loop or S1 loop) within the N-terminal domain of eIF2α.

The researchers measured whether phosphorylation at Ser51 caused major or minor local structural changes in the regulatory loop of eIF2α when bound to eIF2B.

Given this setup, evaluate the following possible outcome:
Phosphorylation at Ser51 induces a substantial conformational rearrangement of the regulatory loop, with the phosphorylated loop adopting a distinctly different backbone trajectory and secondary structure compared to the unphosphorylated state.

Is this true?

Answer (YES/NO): NO